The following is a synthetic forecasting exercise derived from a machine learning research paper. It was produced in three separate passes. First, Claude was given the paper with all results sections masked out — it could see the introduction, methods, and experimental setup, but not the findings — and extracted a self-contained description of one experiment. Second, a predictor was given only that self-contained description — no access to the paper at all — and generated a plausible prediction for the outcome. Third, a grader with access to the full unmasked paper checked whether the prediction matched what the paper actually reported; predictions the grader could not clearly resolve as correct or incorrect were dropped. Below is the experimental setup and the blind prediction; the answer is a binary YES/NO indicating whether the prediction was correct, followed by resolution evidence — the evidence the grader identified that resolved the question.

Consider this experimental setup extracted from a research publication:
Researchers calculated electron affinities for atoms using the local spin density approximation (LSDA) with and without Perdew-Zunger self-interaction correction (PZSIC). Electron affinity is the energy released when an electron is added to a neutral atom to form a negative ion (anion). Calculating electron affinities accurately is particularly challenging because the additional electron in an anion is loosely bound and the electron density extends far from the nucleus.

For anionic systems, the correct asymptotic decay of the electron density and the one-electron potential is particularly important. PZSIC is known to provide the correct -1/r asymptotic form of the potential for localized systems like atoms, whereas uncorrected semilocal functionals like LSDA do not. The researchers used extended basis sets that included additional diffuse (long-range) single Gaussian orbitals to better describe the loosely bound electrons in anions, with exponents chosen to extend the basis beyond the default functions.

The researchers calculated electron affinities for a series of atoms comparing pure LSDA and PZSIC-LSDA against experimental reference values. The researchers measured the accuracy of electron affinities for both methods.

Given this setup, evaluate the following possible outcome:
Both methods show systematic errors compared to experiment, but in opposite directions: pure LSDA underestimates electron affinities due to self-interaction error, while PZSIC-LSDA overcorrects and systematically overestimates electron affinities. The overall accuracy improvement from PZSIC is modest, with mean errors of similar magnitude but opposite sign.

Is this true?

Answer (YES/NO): NO